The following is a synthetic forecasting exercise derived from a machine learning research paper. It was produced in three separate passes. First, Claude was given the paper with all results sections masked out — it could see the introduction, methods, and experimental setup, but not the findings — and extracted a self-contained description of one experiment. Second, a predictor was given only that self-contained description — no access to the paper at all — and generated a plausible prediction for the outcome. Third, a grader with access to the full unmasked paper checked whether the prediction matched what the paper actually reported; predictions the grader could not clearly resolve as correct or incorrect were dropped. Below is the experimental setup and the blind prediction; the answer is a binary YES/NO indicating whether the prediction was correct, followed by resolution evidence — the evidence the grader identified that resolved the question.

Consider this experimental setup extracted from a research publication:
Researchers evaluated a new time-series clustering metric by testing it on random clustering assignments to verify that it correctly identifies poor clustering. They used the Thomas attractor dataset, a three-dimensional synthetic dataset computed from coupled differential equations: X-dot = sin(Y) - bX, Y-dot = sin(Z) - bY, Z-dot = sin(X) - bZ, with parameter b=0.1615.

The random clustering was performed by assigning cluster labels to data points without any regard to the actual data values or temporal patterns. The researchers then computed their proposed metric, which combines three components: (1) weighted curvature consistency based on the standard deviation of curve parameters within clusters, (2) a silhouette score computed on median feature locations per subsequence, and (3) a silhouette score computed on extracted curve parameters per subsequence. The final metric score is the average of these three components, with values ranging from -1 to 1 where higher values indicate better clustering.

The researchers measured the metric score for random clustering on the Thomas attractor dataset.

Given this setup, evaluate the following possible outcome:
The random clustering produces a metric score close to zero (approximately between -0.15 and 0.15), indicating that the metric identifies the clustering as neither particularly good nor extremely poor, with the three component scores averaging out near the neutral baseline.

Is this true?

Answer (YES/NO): YES